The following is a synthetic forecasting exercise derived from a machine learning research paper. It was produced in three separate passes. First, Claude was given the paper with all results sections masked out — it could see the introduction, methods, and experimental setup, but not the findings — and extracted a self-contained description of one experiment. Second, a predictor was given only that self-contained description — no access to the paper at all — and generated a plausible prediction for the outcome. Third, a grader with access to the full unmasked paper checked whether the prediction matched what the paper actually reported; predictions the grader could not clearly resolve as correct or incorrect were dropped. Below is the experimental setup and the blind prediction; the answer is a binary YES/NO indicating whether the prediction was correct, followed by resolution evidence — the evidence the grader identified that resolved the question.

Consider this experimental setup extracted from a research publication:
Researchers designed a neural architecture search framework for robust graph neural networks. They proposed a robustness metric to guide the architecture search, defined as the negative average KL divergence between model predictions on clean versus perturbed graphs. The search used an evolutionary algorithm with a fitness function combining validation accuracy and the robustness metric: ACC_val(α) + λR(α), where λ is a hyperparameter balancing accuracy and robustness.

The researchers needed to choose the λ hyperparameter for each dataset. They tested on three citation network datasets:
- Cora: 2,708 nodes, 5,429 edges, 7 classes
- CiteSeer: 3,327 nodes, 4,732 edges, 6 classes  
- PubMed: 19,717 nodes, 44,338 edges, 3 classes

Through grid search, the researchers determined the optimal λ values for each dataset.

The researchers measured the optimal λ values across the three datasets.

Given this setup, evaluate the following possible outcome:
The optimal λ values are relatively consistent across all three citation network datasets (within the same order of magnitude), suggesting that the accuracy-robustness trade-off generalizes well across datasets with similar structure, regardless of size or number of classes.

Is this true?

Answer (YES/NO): YES